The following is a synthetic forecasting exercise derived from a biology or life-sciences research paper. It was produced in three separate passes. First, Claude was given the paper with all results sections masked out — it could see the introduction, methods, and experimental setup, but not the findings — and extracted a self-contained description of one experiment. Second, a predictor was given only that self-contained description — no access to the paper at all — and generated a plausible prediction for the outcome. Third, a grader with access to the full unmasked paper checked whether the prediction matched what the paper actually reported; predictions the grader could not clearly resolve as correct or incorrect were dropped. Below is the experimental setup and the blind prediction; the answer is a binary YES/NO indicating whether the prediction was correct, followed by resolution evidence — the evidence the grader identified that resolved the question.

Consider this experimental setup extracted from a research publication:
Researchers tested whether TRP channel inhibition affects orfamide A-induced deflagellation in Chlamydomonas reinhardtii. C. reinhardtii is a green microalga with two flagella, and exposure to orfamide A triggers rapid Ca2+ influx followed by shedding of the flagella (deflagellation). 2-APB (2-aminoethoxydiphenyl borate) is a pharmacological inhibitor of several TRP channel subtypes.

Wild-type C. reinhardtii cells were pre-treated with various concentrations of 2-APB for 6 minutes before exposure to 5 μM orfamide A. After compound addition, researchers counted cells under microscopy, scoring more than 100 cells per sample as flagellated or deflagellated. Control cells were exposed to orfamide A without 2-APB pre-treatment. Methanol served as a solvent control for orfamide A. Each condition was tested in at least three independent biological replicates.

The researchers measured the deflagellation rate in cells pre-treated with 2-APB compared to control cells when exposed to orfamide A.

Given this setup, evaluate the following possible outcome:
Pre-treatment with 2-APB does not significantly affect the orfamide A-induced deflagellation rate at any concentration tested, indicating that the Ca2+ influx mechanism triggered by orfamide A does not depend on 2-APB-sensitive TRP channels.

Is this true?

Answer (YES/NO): NO